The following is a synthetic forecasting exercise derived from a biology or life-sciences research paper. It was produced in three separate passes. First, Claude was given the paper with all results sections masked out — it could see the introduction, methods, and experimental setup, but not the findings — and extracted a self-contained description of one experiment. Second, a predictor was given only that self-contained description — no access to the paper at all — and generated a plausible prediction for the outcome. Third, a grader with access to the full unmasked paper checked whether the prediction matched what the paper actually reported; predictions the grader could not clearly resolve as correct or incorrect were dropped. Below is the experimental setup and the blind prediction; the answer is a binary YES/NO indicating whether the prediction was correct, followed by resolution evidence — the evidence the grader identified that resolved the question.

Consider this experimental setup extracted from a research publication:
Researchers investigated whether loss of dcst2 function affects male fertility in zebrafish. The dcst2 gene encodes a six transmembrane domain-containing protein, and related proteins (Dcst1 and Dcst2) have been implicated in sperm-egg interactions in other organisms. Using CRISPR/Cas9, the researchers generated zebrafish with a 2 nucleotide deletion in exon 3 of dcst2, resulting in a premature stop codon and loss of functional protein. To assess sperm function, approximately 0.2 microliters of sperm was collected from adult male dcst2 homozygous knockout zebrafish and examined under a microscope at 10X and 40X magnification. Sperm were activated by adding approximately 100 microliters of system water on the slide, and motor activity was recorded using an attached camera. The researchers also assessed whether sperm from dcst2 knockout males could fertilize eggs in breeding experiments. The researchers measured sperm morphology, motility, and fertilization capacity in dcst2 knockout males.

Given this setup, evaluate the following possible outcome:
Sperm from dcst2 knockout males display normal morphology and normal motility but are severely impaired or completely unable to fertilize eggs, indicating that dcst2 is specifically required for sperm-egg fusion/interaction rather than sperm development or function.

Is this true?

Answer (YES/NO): YES